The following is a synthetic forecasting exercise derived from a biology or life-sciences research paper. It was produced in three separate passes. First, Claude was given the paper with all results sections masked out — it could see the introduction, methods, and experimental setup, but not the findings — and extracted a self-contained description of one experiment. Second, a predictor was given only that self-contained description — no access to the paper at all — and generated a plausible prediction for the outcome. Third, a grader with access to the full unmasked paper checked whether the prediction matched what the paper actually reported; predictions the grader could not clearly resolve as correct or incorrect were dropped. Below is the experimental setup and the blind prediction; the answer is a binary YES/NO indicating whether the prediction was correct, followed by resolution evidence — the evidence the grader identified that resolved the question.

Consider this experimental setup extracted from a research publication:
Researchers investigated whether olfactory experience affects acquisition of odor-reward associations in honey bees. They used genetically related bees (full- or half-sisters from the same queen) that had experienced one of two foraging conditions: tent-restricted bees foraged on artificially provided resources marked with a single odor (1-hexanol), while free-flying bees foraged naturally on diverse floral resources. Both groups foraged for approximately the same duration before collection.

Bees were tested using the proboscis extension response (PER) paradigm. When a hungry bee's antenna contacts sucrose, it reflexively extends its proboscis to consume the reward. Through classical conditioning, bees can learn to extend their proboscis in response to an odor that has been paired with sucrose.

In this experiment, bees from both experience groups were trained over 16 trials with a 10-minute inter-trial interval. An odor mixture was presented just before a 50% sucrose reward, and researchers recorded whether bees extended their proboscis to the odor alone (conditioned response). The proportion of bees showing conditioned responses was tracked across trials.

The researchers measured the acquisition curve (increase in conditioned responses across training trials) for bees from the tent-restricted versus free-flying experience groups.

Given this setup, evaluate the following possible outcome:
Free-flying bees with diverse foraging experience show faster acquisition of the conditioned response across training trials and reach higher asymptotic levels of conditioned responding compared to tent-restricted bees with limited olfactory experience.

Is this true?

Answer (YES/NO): NO